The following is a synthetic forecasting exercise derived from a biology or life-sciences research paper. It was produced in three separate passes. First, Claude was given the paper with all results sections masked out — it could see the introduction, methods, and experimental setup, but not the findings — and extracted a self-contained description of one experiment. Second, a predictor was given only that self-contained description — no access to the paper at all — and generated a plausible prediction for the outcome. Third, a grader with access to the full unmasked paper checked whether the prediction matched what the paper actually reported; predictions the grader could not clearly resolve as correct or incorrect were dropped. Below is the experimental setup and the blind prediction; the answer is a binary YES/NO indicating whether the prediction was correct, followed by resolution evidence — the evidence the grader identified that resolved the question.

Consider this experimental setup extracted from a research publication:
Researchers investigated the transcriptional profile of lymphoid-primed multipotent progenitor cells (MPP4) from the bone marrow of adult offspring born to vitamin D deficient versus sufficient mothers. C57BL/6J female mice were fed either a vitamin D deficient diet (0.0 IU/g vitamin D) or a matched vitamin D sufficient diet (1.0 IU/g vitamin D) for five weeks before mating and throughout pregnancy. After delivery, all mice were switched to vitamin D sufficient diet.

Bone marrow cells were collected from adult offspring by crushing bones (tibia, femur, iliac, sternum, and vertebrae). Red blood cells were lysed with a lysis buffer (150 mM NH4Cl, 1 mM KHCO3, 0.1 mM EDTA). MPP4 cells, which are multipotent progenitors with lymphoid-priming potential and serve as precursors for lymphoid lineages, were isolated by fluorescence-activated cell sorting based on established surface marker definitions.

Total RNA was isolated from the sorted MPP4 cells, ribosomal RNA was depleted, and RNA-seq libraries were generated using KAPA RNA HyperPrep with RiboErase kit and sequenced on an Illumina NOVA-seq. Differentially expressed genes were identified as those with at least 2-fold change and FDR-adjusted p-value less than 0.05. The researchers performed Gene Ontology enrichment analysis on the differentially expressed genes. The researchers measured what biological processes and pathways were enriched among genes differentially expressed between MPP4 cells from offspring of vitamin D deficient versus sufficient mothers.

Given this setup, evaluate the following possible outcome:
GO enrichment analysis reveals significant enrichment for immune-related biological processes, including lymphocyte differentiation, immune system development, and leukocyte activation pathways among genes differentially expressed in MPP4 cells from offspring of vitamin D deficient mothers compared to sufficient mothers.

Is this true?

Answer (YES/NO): NO